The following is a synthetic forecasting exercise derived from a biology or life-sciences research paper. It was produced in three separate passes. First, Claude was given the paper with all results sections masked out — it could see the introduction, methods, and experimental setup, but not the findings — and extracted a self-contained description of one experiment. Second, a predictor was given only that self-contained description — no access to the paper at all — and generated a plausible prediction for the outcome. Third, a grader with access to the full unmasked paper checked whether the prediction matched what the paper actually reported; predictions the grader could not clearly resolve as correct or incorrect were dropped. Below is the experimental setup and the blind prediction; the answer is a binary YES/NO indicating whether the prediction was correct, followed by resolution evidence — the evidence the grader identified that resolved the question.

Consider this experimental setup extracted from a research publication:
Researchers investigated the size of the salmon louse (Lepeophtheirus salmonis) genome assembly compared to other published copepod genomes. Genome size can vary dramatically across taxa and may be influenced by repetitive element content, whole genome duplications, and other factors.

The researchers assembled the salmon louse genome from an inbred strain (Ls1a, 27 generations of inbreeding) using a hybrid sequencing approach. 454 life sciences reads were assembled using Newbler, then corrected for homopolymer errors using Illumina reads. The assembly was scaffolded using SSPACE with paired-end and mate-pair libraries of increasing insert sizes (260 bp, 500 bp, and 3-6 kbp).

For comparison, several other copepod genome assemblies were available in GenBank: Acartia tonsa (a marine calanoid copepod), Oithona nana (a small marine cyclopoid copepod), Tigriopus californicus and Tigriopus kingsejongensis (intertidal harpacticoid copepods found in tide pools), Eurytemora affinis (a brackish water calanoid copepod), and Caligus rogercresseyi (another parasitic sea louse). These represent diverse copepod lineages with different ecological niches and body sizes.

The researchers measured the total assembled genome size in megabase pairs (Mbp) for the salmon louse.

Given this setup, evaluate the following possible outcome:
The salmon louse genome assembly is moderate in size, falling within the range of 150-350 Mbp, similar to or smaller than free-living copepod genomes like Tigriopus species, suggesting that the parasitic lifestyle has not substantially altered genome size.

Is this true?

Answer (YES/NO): NO